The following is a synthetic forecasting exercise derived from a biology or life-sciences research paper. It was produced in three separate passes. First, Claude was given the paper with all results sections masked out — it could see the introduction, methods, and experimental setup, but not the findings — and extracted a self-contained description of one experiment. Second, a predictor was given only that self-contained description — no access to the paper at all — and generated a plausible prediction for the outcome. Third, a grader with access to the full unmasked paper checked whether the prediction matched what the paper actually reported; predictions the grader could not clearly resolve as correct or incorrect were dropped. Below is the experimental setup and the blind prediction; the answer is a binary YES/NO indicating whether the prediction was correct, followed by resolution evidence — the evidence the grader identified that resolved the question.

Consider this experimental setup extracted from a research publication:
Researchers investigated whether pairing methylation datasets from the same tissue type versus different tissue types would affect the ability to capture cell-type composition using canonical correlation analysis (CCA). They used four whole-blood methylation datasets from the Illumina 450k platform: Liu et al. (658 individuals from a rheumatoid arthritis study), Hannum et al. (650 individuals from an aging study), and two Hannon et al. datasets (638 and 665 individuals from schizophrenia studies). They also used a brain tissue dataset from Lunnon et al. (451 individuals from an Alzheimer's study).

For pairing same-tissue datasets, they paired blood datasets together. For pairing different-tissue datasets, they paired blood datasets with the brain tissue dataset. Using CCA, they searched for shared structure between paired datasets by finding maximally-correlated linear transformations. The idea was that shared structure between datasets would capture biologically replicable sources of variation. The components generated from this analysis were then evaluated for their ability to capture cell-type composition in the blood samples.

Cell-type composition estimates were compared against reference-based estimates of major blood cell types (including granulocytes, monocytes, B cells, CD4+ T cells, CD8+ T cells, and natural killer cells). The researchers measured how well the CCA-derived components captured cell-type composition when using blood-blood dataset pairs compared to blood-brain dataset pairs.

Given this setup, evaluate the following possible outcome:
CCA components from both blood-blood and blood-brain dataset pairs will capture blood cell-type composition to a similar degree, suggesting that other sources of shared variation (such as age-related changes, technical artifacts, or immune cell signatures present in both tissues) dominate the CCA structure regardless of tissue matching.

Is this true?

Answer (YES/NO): YES